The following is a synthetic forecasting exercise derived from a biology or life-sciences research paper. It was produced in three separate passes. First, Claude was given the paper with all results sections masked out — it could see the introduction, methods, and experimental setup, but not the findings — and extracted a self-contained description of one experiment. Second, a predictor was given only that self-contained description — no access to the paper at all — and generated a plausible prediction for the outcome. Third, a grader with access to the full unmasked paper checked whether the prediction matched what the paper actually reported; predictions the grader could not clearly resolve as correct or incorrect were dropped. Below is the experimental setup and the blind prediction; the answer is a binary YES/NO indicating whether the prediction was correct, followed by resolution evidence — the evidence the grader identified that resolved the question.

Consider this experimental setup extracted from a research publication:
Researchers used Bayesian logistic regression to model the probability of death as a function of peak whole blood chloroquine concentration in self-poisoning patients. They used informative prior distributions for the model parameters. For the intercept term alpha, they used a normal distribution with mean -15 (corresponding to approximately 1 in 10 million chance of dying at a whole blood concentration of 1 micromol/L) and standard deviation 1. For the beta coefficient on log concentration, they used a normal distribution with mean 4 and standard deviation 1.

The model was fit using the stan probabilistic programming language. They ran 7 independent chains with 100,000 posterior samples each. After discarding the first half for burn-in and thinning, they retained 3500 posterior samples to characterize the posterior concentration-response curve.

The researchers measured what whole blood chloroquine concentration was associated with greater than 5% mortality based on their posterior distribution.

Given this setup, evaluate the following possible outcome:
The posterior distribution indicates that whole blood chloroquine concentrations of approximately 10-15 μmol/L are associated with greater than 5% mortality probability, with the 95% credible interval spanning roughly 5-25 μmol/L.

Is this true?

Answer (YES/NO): NO